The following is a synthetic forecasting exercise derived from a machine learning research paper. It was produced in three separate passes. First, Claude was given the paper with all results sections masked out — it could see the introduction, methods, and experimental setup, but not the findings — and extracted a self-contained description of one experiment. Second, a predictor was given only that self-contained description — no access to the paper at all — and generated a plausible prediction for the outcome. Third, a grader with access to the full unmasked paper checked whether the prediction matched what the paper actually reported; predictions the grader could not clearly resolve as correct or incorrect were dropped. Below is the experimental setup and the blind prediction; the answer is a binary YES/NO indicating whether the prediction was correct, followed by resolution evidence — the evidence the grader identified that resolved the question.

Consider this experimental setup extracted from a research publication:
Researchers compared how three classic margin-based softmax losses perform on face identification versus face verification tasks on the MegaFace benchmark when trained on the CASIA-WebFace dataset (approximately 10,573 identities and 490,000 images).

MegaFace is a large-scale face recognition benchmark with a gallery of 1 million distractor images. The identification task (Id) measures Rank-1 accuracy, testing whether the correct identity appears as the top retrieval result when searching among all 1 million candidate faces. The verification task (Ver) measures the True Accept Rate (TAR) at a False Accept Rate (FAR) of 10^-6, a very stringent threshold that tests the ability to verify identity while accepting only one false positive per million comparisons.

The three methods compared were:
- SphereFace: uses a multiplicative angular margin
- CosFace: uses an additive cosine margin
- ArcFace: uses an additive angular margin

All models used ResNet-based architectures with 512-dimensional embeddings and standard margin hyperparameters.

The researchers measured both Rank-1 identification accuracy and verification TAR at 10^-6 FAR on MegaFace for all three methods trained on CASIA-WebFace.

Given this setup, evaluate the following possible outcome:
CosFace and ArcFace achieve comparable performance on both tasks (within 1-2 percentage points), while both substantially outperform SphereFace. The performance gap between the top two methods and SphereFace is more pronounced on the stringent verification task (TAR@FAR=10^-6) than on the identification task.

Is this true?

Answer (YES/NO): NO